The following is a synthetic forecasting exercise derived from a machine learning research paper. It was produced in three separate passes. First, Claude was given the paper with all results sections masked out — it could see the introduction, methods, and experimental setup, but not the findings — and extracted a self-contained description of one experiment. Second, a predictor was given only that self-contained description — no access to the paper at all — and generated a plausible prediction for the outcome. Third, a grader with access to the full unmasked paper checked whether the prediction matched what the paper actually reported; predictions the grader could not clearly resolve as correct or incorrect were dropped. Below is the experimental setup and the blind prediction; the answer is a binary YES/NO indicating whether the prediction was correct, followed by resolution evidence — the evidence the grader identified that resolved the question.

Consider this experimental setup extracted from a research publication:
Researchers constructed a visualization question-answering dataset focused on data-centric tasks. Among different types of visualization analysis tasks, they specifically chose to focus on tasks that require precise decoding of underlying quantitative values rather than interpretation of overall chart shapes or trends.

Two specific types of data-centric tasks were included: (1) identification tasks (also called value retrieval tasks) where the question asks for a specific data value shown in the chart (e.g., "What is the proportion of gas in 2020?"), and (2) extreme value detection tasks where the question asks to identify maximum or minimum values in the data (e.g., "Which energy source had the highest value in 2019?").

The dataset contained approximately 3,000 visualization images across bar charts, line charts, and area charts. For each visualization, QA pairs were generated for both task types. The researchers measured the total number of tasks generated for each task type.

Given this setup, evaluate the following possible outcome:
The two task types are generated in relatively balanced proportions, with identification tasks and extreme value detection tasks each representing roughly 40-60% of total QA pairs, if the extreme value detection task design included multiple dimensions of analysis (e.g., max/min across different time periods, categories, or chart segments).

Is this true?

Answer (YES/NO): NO